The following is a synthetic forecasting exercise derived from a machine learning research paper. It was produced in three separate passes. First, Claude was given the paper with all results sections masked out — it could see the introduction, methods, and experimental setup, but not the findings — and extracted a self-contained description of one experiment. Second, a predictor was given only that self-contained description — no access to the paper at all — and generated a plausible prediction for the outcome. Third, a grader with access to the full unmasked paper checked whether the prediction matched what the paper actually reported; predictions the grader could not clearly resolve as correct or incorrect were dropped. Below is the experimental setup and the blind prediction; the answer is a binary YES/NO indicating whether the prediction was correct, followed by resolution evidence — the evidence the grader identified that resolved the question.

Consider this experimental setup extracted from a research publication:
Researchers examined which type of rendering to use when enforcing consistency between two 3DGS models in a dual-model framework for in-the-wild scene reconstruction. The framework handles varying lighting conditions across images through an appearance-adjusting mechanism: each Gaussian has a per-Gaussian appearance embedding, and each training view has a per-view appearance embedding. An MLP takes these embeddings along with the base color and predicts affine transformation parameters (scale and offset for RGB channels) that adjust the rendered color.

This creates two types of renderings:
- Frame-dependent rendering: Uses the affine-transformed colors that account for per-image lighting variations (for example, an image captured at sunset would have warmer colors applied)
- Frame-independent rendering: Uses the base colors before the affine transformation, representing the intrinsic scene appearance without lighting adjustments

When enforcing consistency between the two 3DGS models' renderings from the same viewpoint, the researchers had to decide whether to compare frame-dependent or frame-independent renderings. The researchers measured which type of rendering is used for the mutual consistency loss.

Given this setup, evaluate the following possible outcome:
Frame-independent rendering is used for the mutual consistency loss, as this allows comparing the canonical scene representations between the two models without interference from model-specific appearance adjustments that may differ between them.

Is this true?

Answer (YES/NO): YES